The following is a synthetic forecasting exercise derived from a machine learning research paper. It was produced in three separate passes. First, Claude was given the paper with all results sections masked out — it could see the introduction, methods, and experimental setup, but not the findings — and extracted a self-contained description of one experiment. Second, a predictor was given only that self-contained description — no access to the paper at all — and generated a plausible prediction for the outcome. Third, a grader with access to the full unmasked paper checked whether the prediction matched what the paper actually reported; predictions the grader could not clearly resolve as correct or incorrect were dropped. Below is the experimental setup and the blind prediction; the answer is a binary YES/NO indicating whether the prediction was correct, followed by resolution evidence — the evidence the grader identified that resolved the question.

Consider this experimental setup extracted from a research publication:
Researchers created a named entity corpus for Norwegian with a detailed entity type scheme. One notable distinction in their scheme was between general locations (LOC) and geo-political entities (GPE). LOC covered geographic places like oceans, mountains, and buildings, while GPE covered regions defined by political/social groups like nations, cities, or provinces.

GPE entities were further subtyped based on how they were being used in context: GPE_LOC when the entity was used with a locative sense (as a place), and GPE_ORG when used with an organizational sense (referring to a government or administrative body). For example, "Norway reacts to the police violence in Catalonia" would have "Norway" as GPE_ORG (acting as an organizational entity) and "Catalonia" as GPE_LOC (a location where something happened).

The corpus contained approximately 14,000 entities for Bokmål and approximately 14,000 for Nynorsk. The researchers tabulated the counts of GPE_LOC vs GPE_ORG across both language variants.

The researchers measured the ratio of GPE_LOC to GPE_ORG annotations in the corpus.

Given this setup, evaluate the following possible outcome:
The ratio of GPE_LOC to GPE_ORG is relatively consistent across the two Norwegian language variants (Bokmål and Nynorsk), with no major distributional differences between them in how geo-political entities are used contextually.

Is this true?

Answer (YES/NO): YES